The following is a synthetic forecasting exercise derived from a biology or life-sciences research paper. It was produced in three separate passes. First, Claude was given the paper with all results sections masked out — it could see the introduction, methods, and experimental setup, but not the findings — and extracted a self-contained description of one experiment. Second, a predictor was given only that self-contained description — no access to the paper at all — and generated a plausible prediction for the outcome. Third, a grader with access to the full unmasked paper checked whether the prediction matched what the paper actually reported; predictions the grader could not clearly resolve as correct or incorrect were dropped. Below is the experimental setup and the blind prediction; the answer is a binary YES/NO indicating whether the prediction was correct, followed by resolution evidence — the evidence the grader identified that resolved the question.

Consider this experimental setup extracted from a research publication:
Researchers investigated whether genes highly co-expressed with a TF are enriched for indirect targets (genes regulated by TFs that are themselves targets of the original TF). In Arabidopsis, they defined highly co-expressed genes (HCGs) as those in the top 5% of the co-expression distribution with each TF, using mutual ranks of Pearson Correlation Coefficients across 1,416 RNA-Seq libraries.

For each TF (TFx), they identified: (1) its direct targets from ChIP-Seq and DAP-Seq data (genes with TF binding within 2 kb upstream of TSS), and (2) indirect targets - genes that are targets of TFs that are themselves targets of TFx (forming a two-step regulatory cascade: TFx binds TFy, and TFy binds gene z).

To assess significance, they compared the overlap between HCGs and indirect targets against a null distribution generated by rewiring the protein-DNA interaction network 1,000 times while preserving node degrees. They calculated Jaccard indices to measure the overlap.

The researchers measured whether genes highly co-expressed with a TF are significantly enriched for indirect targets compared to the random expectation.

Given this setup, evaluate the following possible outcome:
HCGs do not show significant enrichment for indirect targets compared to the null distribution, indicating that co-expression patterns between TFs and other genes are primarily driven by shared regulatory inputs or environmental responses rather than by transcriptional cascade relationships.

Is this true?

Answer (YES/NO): NO